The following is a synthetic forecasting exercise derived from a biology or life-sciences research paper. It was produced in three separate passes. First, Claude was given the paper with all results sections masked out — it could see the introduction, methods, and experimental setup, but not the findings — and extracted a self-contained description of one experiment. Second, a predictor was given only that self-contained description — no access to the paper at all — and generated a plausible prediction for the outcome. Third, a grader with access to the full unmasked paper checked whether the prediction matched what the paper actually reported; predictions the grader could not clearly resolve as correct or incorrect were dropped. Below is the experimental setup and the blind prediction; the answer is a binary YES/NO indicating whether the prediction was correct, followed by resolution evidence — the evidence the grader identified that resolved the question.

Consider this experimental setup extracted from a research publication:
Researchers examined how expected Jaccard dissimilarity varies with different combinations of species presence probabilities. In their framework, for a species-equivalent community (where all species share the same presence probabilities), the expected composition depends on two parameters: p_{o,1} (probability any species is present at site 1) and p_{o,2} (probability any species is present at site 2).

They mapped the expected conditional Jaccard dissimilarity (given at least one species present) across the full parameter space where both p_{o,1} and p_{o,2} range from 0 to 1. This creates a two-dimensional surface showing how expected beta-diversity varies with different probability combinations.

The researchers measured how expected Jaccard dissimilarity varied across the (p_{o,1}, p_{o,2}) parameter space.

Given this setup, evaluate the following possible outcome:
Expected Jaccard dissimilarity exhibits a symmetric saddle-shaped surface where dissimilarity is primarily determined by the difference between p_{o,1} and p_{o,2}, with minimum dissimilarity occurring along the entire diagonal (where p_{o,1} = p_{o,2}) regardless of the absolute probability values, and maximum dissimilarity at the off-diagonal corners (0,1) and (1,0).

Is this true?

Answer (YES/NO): NO